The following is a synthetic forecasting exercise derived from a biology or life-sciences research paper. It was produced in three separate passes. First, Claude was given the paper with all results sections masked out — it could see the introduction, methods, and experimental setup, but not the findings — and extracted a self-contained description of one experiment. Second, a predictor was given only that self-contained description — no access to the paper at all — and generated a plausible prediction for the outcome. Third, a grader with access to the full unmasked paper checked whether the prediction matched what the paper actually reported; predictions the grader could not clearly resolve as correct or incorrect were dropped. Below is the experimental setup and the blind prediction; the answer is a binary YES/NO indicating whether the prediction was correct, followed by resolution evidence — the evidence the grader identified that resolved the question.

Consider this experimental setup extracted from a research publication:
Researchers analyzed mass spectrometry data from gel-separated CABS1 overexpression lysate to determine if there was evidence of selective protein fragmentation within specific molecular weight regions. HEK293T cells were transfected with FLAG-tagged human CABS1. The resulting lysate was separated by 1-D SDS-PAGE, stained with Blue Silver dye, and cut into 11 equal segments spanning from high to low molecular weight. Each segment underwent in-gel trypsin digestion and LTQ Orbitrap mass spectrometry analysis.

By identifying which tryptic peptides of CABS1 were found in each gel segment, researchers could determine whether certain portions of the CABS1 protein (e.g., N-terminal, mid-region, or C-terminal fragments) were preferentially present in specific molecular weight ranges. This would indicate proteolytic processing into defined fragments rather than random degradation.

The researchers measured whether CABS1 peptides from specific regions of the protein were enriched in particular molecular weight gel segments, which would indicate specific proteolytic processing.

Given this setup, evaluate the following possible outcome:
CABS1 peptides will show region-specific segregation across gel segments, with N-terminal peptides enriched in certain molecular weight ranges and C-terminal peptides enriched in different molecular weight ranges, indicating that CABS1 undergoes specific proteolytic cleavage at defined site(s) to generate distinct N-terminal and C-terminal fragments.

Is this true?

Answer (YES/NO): NO